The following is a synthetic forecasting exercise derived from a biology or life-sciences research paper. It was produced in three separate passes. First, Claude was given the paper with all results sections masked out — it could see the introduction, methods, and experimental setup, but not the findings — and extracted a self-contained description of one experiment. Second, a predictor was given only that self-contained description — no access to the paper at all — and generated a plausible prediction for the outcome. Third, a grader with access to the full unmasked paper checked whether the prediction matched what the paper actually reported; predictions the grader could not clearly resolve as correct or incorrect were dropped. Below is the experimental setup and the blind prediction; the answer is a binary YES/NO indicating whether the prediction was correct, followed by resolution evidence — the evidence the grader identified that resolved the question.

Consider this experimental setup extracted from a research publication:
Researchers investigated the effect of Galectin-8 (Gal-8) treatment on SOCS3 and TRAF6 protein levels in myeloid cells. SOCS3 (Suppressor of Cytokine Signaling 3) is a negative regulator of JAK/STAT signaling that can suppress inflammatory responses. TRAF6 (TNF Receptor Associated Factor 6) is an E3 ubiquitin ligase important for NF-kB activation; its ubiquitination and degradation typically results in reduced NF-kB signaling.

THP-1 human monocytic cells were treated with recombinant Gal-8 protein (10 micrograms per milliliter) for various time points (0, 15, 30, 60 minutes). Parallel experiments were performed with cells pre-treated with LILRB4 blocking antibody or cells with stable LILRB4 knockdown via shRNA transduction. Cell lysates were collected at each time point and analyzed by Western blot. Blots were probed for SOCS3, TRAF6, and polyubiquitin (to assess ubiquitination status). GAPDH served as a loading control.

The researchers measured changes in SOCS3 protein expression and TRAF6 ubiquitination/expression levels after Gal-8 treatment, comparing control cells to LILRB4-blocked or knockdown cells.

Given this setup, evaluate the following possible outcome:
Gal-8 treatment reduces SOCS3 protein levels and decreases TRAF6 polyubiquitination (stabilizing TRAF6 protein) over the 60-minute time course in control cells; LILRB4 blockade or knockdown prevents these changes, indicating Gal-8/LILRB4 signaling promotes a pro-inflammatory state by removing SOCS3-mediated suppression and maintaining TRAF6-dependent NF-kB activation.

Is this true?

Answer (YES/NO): NO